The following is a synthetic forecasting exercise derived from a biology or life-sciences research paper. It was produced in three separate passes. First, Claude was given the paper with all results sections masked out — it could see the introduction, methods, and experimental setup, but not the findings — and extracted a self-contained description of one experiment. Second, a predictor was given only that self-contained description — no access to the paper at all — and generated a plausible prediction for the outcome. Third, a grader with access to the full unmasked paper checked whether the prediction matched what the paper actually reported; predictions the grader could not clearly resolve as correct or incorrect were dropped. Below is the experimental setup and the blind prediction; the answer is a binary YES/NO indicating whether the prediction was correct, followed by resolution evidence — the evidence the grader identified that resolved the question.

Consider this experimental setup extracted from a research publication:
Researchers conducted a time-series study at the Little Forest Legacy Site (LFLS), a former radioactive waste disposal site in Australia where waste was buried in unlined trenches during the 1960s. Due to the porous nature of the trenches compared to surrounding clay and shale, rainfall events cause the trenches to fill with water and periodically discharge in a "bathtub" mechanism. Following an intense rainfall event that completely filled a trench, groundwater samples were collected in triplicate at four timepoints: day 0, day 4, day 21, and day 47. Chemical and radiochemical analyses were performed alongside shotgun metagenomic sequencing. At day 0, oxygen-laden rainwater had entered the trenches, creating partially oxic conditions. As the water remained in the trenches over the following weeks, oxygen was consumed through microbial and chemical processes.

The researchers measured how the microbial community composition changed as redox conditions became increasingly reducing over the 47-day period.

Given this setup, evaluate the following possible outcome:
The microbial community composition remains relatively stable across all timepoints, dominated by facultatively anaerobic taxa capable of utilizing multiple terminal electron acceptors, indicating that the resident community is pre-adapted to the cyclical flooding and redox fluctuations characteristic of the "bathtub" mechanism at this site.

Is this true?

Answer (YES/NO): NO